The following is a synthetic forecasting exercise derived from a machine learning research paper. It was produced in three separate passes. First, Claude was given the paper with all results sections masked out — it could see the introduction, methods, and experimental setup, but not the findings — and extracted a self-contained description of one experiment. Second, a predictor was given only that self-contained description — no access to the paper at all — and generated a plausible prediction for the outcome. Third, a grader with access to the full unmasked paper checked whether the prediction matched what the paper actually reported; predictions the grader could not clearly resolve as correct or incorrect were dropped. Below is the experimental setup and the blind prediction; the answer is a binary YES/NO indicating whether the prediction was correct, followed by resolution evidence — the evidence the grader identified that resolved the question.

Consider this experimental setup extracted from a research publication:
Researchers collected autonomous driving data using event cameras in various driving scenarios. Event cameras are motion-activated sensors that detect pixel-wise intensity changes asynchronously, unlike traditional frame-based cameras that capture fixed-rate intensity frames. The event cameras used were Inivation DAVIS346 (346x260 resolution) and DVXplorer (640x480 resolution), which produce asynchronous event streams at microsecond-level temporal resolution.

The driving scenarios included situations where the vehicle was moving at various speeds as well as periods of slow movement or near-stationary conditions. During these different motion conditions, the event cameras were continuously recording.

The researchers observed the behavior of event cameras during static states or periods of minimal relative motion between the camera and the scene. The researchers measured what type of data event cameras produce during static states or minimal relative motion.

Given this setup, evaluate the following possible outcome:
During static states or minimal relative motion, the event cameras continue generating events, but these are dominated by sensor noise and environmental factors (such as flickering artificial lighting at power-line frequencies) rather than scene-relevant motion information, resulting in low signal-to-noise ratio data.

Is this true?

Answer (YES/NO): NO